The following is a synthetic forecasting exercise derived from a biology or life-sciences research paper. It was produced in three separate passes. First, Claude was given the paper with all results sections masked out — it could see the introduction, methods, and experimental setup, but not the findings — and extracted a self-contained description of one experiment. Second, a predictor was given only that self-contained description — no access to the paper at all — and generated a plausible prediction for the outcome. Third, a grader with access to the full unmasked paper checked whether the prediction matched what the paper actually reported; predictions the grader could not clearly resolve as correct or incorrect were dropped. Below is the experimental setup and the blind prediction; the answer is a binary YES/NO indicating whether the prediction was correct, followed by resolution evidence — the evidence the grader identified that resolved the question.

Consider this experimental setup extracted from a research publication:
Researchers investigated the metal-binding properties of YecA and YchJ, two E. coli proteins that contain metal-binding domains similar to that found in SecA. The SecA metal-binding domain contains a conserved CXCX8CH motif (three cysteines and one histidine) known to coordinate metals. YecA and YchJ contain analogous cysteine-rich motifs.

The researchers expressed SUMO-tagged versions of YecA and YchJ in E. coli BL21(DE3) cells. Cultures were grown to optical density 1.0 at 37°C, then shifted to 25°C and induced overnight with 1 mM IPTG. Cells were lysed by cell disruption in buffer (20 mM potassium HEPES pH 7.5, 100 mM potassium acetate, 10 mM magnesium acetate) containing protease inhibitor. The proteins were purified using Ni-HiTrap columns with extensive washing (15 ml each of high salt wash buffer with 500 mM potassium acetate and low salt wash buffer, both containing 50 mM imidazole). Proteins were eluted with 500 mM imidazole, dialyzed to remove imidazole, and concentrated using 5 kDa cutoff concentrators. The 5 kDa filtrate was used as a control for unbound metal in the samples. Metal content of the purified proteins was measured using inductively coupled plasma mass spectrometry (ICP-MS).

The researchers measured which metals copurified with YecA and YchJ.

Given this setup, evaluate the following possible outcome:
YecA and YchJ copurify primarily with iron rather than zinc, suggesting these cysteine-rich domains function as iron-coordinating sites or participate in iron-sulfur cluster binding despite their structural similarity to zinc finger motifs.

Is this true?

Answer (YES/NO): NO